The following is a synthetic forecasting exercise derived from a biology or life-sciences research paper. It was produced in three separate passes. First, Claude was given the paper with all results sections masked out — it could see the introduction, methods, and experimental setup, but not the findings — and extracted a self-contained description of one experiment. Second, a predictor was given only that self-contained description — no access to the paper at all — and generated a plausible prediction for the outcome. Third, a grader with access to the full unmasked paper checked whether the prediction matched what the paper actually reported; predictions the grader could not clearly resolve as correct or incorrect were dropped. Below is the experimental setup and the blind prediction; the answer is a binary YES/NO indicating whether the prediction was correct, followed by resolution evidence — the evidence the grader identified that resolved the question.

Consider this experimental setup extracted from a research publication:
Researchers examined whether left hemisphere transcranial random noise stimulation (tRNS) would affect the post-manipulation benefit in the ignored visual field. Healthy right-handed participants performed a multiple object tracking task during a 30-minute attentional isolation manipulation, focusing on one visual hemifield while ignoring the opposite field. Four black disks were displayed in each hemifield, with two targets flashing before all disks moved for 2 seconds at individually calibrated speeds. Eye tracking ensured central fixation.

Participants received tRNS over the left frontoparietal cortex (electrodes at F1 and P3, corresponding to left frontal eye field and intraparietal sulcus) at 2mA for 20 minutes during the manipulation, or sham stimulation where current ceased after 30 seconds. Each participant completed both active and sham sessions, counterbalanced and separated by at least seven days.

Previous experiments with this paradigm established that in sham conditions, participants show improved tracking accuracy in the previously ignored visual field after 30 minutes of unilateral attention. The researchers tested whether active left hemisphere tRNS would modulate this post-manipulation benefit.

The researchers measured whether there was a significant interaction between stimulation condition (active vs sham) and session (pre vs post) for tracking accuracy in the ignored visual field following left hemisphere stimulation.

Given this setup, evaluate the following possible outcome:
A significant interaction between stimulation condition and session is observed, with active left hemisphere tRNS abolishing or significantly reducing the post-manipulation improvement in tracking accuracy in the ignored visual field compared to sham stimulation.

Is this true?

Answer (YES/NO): NO